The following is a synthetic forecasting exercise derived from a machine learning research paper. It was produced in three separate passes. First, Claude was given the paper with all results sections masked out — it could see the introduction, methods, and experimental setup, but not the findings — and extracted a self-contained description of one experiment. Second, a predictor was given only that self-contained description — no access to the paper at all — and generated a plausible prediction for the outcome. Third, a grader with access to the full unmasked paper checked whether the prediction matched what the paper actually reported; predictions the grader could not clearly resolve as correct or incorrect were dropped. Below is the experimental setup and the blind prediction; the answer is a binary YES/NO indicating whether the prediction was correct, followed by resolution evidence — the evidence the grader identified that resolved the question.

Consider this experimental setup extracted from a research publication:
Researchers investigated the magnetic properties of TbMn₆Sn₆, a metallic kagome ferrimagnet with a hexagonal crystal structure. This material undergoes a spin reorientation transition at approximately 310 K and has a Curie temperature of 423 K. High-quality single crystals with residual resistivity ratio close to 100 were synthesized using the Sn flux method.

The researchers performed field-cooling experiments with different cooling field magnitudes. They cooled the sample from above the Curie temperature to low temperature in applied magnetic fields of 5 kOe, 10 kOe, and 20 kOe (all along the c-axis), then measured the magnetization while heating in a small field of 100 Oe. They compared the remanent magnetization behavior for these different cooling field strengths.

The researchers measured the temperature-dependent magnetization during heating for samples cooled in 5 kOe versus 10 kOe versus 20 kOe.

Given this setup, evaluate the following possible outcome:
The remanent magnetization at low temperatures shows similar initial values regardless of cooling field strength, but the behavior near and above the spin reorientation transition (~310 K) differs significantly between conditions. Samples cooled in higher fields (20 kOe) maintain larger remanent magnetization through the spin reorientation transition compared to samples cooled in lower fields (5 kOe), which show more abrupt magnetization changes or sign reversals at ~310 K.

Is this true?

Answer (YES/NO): NO